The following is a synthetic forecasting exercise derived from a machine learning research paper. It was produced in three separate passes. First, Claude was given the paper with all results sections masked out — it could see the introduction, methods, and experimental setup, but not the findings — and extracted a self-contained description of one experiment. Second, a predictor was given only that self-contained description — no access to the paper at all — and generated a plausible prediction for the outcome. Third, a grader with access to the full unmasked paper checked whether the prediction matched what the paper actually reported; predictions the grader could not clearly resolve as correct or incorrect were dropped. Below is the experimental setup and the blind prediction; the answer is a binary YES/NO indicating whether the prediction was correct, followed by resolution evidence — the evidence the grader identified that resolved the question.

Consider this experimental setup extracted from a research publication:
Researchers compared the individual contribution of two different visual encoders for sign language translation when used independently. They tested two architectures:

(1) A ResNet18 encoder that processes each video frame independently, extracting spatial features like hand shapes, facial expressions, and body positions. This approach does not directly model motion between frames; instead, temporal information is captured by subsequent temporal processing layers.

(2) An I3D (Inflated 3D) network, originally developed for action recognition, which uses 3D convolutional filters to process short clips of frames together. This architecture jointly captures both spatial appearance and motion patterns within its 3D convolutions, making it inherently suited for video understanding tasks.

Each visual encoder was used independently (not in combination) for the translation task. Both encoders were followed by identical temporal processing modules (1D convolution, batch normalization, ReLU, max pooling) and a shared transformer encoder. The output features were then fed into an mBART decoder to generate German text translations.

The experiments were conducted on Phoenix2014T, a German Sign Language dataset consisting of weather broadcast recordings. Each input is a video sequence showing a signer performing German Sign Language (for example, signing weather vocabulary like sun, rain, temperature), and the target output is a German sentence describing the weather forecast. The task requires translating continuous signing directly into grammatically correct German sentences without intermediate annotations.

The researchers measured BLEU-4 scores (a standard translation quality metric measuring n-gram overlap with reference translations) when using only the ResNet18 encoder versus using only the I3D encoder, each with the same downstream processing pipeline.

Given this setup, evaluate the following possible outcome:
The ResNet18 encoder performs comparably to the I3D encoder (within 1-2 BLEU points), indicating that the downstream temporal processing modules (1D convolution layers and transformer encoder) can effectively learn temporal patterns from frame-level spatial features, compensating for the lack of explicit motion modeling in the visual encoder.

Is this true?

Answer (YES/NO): YES